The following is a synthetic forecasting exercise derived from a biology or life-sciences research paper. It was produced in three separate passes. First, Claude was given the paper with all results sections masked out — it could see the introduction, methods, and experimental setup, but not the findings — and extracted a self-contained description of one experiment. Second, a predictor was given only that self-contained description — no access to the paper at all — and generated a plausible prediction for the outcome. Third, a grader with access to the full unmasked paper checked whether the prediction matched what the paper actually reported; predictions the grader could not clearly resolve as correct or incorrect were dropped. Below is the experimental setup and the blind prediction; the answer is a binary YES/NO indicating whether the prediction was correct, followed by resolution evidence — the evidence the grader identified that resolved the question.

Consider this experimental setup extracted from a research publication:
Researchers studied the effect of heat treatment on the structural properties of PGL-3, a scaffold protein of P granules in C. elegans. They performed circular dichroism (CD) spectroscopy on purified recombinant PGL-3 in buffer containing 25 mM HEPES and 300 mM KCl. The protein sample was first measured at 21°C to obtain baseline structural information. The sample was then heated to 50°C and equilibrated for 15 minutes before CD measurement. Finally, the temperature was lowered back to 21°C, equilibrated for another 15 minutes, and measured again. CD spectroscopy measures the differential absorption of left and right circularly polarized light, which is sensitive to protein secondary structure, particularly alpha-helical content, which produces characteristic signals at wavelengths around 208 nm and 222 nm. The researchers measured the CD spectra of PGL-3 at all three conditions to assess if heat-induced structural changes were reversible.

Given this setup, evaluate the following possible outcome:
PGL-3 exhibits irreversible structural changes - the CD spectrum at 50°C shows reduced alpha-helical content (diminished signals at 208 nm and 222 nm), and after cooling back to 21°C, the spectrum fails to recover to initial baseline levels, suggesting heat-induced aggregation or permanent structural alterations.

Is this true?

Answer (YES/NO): YES